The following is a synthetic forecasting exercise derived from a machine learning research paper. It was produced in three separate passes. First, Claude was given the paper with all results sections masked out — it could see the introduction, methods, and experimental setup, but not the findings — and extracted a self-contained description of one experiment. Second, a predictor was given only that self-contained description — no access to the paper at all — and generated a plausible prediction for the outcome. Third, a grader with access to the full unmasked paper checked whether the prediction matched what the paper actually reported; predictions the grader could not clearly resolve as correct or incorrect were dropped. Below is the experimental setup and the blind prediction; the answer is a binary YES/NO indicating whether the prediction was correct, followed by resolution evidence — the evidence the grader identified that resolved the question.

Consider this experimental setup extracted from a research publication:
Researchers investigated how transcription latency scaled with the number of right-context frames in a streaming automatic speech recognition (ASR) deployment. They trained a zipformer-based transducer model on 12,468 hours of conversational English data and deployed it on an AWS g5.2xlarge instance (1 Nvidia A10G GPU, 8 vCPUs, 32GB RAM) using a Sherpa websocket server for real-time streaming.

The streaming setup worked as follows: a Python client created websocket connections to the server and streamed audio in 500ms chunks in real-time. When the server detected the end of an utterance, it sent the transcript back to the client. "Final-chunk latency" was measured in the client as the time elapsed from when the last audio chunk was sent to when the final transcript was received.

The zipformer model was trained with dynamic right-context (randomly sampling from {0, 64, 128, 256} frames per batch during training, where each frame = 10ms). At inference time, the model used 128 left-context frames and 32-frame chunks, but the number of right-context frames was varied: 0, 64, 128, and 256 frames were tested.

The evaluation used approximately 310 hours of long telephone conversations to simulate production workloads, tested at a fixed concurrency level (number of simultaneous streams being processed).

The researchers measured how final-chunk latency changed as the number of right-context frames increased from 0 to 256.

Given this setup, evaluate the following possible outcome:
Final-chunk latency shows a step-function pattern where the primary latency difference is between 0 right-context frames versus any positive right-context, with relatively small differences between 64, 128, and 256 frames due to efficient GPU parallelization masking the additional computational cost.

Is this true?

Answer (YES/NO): NO